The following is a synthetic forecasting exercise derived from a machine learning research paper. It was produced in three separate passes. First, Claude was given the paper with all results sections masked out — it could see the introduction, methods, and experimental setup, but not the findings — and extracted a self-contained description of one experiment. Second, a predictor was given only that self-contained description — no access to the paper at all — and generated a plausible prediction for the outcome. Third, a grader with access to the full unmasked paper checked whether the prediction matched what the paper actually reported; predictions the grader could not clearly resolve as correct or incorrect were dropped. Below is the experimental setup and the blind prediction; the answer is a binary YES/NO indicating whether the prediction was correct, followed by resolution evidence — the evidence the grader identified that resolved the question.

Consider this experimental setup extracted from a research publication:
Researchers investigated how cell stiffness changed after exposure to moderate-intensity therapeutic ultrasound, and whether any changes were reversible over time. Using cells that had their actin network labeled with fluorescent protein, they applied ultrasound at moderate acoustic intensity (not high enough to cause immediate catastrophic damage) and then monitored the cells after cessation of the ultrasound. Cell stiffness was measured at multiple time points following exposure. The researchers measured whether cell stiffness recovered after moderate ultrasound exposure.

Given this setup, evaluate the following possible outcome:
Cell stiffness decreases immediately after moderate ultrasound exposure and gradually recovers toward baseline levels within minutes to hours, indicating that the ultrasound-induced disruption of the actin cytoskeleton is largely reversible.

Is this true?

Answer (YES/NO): YES